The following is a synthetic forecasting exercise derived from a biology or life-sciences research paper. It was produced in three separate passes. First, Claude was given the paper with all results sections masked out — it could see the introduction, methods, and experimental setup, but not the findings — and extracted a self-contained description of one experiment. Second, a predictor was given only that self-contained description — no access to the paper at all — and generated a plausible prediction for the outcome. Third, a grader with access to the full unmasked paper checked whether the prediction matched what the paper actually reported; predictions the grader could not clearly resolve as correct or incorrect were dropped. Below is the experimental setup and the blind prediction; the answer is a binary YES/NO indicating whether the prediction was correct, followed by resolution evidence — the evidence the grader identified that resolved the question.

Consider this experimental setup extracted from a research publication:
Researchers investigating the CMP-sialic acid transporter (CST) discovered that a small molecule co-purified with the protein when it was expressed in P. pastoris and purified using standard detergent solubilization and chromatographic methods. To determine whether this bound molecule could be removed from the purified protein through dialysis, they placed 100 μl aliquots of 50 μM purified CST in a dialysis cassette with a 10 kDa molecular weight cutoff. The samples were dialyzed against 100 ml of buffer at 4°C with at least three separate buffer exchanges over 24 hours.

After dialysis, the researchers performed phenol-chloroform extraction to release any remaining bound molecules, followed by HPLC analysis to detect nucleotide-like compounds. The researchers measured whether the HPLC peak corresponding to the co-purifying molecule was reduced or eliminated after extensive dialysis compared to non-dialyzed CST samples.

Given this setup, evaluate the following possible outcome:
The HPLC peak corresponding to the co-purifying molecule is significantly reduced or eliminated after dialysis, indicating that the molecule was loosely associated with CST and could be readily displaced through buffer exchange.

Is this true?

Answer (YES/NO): NO